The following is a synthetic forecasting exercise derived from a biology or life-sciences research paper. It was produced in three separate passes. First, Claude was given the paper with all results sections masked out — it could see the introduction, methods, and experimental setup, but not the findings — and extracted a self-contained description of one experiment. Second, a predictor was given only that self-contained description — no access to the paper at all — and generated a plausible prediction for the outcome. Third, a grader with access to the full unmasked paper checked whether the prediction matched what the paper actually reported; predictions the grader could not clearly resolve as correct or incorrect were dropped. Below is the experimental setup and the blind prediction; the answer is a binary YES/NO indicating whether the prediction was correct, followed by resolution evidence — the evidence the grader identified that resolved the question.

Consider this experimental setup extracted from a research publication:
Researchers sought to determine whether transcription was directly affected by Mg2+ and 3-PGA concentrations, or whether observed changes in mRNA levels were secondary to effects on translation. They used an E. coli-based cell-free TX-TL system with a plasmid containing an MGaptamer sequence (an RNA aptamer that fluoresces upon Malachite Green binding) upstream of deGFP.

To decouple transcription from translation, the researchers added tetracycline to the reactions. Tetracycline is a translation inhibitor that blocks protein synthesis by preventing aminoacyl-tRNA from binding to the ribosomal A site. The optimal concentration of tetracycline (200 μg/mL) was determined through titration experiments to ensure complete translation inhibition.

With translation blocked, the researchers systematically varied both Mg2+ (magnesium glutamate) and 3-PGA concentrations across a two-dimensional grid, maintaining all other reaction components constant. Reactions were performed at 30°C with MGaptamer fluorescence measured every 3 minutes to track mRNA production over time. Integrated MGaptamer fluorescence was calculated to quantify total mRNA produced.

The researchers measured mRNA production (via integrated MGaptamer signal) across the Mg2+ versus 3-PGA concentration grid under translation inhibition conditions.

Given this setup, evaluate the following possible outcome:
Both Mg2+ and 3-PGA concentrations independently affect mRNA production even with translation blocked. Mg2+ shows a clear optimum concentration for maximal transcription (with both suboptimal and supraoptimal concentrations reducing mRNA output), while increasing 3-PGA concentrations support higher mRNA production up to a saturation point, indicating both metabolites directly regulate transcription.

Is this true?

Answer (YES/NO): NO